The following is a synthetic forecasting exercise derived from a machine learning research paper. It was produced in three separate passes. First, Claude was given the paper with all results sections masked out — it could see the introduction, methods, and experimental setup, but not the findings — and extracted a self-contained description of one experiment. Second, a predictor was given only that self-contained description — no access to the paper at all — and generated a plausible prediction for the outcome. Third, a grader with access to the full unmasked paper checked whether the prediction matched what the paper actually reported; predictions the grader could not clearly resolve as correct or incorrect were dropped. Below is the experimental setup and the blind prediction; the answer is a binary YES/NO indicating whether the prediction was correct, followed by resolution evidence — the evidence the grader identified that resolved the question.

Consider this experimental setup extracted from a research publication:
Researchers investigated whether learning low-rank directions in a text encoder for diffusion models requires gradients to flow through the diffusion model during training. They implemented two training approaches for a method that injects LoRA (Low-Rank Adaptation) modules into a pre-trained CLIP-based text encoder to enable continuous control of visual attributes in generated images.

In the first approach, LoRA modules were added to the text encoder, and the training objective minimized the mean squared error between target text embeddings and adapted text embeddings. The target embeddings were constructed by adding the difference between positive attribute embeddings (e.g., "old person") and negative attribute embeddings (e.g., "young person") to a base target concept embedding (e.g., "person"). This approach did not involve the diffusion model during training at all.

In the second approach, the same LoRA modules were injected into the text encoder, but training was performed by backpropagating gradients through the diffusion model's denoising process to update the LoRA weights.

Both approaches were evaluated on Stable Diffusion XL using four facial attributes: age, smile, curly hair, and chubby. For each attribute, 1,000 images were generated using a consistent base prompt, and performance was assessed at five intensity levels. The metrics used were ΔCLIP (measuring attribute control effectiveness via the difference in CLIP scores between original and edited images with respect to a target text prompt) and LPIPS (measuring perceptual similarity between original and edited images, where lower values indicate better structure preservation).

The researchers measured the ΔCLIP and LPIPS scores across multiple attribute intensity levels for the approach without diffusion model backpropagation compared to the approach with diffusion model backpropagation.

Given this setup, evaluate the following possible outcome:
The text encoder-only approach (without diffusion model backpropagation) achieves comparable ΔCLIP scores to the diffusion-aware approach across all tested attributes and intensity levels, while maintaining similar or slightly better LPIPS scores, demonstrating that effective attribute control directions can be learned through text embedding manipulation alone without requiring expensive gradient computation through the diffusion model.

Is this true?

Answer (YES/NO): NO